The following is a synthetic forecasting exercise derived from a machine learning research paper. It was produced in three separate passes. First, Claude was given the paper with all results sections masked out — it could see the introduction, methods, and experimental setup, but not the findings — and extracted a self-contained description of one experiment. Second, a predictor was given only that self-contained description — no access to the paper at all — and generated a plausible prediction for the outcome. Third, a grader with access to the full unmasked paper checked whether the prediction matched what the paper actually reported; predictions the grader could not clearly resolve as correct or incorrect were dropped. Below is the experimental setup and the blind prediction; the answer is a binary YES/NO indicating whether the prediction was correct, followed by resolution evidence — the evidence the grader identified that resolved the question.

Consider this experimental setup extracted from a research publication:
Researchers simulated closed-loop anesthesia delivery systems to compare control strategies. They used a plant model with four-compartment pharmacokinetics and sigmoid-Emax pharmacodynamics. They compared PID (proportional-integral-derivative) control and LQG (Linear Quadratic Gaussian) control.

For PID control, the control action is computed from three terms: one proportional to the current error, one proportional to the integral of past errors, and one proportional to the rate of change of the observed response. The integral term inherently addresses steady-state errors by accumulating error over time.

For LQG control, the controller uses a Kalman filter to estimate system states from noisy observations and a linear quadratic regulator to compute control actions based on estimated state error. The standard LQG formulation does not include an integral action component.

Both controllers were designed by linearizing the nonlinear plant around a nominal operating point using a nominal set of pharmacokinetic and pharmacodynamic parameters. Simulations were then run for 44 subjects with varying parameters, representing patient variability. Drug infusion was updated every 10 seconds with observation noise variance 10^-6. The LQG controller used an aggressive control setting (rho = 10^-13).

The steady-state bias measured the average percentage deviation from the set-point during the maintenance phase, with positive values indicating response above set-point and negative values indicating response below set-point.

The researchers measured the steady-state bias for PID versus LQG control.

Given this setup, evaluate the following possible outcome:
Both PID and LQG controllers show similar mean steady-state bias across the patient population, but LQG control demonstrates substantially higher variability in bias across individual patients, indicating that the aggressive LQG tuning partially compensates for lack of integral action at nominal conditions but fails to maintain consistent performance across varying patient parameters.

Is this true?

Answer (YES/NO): NO